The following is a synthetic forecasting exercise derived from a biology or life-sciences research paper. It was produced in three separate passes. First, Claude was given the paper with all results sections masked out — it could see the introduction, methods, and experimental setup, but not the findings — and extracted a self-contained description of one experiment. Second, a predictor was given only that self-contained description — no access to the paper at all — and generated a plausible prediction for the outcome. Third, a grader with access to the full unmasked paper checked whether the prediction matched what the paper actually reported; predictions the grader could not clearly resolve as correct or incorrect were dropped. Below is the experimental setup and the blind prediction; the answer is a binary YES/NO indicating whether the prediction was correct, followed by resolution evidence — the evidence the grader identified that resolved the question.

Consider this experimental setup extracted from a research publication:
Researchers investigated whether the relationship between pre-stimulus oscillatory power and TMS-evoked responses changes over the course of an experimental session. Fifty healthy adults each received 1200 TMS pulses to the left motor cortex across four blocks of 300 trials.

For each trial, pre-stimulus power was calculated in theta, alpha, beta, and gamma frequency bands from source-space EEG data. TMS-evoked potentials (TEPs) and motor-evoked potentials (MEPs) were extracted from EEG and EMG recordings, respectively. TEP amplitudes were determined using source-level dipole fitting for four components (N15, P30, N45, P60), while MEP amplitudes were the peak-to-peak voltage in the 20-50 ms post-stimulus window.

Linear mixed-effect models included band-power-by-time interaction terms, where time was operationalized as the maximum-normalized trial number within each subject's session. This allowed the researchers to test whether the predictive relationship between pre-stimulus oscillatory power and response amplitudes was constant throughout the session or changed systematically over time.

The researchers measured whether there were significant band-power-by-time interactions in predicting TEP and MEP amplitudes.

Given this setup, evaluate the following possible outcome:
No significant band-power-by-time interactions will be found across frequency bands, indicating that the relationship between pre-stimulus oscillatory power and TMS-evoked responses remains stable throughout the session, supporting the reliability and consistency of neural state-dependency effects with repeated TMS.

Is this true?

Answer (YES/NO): NO